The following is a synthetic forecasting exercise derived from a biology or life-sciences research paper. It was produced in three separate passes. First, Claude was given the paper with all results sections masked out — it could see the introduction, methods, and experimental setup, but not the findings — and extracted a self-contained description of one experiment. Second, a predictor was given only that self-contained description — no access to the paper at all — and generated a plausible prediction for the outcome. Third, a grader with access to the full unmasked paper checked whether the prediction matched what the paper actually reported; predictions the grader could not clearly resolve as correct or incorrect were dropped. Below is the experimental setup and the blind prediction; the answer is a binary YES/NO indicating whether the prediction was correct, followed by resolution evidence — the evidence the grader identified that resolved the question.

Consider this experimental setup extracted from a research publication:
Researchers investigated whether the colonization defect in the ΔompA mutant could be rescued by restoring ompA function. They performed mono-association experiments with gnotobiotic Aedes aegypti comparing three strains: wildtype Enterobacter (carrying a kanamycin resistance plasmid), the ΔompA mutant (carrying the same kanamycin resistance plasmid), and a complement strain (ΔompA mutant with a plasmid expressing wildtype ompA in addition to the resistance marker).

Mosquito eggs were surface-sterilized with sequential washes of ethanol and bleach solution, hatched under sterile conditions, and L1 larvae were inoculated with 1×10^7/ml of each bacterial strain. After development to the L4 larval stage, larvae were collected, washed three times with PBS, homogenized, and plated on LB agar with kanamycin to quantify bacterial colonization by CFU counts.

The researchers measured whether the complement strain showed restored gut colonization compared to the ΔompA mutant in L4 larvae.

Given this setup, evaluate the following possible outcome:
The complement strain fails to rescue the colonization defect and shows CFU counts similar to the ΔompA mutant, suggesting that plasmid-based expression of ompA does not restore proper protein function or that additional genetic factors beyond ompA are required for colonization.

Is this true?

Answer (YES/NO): NO